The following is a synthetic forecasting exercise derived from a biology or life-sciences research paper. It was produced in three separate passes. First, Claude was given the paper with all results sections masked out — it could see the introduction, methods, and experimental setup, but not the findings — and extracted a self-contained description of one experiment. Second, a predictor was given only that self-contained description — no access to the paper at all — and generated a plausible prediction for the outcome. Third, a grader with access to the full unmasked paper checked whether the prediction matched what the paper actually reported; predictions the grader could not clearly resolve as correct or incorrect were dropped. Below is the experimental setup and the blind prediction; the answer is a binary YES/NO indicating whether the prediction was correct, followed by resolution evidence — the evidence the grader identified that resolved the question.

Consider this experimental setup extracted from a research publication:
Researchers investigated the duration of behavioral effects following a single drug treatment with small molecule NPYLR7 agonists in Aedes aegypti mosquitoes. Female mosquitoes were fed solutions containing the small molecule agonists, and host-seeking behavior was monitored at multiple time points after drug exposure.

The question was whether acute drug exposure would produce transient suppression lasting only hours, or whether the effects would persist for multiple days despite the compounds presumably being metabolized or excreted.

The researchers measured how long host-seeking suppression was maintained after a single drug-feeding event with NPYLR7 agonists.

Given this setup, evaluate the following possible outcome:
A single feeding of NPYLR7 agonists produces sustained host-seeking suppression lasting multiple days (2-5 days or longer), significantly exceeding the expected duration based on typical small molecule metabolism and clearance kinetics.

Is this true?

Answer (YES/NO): YES